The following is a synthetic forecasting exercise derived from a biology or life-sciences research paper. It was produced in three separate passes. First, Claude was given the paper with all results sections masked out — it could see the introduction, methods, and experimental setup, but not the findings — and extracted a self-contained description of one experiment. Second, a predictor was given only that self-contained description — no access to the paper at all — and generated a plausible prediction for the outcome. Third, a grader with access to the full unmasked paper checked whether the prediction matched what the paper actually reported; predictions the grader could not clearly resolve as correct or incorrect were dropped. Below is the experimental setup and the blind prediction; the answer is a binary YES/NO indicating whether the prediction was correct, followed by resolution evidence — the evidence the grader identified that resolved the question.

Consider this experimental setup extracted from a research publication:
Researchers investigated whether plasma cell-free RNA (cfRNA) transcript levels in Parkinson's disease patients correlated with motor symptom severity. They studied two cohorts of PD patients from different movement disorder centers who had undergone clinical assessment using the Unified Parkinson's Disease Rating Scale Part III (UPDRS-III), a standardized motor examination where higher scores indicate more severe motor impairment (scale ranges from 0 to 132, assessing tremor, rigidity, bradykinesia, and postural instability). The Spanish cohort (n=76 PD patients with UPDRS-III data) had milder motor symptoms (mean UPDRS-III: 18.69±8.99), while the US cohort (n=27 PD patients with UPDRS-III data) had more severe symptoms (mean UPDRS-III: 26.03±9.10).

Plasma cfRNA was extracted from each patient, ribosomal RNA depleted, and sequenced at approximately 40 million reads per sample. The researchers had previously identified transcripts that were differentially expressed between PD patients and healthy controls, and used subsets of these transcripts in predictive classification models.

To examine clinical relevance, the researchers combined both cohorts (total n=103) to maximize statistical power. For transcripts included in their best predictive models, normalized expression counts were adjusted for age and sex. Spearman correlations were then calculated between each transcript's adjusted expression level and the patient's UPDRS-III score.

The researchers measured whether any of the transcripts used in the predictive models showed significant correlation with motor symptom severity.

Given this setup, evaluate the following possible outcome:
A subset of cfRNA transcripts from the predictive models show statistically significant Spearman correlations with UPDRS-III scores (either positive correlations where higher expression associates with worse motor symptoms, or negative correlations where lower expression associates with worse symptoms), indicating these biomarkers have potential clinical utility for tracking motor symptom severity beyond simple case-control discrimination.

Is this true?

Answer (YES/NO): YES